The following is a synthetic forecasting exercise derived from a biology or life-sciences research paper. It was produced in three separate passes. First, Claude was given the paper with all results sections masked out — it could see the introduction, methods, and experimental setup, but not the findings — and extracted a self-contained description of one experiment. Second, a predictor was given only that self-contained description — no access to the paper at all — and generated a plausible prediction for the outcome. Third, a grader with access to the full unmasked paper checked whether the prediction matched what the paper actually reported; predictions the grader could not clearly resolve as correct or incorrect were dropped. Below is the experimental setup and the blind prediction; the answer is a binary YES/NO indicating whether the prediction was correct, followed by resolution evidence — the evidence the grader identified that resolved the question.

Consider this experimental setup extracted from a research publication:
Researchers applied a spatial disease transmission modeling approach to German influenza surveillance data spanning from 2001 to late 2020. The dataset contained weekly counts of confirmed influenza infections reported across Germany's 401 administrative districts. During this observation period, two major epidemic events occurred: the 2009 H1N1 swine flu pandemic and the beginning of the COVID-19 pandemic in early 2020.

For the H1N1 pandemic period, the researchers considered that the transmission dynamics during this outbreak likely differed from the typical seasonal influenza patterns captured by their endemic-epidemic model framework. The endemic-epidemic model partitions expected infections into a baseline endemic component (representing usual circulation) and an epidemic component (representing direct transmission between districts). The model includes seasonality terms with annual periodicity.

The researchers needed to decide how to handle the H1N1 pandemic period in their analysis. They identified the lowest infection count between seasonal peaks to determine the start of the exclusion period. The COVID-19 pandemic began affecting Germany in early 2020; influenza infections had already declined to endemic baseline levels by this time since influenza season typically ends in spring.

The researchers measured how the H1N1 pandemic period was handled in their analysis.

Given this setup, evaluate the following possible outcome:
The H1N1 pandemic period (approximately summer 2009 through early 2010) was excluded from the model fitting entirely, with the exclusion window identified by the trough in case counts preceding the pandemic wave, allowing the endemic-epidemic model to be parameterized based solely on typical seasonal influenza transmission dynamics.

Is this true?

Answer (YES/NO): YES